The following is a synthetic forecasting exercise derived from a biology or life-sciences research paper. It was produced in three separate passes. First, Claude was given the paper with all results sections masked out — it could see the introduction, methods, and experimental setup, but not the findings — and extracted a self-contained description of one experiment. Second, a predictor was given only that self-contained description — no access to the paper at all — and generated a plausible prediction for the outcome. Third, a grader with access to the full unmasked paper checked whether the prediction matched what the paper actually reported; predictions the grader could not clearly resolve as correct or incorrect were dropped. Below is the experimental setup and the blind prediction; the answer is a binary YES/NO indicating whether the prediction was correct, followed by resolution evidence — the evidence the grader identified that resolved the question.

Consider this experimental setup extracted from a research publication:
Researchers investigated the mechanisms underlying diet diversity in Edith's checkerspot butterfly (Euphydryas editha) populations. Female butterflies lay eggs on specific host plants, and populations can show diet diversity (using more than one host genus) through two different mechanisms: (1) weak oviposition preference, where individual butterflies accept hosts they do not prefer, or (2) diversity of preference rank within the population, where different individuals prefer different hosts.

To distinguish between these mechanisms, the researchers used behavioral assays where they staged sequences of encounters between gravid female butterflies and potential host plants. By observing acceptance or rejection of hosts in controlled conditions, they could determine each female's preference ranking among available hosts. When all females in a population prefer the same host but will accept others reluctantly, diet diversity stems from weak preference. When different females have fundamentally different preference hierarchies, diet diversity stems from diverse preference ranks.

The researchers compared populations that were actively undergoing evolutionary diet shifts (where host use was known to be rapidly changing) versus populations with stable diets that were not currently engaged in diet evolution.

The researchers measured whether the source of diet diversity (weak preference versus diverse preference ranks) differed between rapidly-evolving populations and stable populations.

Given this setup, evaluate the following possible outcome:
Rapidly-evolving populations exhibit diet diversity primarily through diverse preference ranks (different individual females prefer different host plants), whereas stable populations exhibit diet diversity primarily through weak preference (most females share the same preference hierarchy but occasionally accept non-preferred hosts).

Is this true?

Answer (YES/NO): YES